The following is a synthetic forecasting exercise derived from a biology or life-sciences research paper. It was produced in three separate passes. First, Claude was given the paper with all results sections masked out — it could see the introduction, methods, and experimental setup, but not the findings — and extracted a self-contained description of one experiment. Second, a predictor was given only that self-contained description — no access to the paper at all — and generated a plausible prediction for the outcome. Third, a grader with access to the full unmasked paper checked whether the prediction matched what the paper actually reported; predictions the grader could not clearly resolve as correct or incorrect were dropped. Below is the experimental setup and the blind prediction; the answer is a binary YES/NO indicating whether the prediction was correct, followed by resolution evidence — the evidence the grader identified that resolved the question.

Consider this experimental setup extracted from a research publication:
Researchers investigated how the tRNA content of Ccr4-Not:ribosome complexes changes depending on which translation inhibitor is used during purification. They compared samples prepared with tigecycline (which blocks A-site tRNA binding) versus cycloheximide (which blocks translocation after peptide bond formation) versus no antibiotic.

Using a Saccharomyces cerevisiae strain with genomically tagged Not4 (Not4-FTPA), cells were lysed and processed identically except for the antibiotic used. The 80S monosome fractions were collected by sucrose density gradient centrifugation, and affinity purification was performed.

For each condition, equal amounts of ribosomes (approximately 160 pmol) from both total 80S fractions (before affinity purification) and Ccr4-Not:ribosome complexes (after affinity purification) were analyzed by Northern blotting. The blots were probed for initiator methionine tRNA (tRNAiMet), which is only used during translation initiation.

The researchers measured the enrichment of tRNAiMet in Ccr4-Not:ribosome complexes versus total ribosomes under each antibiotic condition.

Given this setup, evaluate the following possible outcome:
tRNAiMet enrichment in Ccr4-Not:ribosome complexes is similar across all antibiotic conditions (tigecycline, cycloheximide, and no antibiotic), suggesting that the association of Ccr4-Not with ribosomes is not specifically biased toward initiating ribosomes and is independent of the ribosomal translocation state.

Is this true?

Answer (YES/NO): NO